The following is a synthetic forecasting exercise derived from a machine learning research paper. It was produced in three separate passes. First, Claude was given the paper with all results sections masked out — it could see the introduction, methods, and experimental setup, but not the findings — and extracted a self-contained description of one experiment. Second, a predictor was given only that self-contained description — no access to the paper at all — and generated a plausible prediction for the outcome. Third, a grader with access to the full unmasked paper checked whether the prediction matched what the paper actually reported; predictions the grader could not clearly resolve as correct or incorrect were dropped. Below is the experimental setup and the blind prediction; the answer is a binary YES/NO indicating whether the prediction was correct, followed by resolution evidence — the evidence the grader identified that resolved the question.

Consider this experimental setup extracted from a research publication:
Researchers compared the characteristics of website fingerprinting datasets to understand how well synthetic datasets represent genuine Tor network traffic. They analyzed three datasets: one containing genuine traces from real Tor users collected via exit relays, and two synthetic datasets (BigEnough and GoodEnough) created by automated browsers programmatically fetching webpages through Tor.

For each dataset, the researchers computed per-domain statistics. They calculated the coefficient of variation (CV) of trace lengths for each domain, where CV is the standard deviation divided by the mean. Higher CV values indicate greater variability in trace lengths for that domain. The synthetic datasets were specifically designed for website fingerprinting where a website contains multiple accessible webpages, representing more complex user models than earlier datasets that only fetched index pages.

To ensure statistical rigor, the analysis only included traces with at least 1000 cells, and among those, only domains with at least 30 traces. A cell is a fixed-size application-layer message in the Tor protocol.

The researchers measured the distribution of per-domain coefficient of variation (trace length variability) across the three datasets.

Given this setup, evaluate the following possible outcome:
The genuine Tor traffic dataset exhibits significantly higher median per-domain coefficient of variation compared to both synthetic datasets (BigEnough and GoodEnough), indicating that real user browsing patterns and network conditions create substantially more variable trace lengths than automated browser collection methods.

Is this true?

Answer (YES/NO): YES